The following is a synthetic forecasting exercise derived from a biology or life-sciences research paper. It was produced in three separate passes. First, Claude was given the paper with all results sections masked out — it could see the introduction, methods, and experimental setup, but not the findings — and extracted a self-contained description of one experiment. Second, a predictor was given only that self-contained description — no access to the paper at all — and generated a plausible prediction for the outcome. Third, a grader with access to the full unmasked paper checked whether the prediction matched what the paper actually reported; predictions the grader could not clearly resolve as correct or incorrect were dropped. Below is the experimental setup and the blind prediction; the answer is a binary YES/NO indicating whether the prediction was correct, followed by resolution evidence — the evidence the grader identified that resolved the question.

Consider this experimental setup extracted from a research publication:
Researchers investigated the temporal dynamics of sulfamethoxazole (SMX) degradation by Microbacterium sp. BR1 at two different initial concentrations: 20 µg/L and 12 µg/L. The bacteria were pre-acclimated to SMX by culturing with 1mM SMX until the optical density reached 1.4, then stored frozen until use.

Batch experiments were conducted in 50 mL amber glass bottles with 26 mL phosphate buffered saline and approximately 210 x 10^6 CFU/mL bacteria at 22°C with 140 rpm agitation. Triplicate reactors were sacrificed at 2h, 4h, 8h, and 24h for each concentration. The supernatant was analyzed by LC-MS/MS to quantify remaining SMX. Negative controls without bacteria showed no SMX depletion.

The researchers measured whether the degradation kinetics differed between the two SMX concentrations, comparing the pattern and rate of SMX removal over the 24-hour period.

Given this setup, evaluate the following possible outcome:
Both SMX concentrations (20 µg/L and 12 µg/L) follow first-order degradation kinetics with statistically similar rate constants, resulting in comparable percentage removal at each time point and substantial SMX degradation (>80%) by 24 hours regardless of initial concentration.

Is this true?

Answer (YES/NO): NO